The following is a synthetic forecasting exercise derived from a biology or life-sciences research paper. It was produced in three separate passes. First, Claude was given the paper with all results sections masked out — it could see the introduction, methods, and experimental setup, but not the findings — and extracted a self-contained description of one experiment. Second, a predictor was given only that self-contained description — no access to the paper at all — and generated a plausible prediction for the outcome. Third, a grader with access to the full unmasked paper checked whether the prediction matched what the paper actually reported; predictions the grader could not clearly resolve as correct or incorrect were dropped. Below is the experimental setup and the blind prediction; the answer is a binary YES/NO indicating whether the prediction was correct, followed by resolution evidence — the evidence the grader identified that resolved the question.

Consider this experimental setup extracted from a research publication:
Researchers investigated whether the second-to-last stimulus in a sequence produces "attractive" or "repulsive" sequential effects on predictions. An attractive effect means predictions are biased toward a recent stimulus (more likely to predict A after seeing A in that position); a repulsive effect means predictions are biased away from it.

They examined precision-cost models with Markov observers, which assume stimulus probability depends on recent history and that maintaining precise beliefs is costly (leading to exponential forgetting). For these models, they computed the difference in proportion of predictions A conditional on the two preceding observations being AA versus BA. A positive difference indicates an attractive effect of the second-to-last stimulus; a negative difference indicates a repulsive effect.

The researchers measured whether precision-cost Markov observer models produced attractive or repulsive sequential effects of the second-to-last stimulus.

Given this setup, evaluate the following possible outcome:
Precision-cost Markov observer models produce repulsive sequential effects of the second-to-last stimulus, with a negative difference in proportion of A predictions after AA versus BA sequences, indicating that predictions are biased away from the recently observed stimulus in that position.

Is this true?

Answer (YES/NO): NO